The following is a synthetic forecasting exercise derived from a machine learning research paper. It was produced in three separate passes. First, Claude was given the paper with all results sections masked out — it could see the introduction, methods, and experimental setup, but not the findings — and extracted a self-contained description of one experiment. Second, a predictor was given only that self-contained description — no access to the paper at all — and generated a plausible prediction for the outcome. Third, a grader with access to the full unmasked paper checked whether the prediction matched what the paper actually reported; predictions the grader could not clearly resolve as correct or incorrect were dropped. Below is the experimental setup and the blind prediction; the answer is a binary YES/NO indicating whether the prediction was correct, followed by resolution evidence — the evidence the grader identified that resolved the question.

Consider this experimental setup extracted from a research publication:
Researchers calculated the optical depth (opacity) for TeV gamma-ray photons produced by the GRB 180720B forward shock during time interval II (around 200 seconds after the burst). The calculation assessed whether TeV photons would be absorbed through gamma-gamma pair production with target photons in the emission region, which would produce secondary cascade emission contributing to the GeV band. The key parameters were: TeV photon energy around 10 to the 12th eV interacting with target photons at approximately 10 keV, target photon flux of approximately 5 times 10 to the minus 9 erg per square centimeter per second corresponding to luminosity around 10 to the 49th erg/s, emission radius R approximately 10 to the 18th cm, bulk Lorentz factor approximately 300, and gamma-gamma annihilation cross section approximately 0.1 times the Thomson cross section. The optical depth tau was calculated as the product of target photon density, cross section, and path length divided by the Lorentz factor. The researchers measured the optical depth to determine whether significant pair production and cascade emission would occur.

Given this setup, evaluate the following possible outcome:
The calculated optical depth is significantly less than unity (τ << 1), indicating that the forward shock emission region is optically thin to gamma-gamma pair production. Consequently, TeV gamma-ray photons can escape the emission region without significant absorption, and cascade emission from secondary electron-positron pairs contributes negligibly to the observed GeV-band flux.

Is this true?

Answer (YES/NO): YES